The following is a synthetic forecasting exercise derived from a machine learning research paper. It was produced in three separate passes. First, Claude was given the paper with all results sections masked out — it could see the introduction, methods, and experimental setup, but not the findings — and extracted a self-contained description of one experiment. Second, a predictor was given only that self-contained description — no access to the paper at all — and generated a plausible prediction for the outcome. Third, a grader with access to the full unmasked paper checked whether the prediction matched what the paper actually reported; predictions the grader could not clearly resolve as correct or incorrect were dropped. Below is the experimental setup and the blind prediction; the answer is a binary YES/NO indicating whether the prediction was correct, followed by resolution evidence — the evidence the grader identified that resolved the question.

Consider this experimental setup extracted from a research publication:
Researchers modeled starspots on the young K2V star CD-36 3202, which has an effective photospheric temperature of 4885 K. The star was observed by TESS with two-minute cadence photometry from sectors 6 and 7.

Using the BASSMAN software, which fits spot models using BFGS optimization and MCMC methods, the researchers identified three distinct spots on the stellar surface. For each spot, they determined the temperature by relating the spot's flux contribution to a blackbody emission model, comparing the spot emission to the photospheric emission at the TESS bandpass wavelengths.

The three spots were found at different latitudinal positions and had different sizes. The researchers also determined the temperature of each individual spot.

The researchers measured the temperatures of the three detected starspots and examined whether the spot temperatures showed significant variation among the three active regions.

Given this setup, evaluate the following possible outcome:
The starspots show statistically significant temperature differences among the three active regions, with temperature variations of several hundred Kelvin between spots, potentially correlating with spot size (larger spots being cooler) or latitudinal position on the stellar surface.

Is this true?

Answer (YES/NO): NO